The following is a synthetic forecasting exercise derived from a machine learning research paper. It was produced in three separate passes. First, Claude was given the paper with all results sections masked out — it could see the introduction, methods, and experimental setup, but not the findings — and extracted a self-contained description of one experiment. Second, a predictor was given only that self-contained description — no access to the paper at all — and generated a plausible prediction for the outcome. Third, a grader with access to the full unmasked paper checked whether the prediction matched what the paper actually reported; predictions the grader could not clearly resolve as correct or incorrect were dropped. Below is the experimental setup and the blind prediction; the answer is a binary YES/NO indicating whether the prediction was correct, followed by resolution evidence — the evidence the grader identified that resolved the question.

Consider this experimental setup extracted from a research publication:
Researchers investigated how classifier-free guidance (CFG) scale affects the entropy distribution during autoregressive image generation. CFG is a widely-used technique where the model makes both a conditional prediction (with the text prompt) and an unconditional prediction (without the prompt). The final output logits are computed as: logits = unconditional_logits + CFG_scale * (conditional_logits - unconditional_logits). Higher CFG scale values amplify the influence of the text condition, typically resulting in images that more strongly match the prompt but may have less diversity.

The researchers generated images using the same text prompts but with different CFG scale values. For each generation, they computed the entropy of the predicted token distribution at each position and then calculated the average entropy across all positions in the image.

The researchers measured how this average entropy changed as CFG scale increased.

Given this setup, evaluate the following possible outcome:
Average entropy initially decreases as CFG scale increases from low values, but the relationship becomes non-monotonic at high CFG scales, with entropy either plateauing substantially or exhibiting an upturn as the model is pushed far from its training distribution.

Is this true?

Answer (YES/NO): NO